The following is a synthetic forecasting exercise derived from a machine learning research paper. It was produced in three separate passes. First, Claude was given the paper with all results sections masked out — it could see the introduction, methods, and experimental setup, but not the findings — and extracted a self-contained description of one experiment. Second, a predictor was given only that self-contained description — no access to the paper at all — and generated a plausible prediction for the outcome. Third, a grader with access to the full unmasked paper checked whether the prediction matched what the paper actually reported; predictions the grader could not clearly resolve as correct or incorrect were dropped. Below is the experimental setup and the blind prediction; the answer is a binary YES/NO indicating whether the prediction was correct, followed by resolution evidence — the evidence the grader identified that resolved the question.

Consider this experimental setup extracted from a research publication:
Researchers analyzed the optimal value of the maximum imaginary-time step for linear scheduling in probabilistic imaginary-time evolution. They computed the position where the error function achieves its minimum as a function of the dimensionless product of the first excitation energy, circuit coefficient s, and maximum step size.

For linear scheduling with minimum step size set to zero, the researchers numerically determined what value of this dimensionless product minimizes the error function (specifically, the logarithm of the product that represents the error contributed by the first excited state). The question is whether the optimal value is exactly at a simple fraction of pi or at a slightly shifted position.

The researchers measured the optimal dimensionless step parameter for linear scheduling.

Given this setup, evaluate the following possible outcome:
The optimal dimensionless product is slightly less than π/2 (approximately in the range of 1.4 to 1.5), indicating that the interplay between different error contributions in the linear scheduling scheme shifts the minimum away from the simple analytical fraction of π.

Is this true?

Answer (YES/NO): NO